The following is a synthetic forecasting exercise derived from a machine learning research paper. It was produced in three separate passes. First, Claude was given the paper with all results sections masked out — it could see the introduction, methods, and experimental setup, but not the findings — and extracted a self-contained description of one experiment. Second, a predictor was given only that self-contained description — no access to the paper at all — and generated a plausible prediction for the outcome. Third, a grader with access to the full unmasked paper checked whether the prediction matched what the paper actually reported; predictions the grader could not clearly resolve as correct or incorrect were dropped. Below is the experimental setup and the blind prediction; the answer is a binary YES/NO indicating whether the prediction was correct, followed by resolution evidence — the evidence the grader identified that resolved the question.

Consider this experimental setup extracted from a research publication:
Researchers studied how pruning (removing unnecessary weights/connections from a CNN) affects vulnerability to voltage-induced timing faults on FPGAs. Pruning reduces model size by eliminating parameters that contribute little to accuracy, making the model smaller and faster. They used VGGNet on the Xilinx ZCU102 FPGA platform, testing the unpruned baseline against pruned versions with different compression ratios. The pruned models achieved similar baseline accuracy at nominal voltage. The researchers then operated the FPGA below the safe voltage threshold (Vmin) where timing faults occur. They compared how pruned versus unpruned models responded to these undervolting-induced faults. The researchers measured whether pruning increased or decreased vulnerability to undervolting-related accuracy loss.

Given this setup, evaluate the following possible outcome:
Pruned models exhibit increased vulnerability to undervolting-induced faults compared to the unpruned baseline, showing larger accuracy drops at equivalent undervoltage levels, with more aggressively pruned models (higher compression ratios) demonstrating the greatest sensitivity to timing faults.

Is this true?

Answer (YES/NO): NO